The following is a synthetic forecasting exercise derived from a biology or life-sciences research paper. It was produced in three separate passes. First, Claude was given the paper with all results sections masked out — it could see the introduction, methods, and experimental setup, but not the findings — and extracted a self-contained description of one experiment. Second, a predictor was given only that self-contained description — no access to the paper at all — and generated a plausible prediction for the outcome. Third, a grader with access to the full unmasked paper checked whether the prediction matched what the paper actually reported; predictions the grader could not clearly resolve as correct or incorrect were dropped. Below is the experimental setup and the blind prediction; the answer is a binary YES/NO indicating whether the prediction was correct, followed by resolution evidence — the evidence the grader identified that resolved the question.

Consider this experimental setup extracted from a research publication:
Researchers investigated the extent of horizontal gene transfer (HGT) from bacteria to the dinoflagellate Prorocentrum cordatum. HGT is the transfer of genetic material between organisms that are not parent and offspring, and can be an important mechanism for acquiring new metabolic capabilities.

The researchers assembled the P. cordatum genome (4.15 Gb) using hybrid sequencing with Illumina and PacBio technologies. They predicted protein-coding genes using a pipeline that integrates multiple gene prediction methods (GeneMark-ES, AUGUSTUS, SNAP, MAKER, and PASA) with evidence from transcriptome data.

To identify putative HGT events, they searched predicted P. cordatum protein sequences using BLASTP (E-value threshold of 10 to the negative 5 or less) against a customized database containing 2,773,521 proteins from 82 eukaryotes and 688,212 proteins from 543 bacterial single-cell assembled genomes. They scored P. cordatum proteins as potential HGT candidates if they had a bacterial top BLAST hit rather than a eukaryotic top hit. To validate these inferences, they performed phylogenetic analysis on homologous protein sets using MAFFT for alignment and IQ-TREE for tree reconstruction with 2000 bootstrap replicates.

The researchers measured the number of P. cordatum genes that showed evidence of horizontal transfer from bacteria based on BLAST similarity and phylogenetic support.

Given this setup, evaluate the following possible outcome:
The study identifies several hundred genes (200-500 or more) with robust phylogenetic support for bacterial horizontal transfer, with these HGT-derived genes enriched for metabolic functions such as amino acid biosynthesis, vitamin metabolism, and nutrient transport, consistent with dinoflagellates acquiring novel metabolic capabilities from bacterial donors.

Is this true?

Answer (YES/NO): NO